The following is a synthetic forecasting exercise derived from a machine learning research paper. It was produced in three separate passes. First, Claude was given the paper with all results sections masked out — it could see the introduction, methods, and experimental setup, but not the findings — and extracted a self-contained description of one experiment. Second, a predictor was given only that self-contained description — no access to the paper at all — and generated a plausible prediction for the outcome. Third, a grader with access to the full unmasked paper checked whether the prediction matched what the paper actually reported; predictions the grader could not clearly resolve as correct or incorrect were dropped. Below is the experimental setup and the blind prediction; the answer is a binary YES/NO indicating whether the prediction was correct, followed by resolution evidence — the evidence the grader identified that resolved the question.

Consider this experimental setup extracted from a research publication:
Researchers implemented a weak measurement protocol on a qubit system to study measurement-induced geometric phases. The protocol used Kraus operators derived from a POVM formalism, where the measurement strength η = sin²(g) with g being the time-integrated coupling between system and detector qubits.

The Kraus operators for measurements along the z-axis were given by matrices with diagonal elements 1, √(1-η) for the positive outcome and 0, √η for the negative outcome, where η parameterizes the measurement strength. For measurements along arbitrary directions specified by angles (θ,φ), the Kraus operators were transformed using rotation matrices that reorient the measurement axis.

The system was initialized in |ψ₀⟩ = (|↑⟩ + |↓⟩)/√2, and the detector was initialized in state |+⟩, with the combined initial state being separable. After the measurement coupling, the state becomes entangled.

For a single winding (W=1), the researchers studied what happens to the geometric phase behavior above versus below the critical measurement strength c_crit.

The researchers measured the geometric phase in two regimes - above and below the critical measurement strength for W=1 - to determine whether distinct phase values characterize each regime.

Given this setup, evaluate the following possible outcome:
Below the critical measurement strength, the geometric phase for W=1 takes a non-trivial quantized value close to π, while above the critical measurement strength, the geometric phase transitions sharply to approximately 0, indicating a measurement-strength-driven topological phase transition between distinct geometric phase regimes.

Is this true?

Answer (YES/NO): NO